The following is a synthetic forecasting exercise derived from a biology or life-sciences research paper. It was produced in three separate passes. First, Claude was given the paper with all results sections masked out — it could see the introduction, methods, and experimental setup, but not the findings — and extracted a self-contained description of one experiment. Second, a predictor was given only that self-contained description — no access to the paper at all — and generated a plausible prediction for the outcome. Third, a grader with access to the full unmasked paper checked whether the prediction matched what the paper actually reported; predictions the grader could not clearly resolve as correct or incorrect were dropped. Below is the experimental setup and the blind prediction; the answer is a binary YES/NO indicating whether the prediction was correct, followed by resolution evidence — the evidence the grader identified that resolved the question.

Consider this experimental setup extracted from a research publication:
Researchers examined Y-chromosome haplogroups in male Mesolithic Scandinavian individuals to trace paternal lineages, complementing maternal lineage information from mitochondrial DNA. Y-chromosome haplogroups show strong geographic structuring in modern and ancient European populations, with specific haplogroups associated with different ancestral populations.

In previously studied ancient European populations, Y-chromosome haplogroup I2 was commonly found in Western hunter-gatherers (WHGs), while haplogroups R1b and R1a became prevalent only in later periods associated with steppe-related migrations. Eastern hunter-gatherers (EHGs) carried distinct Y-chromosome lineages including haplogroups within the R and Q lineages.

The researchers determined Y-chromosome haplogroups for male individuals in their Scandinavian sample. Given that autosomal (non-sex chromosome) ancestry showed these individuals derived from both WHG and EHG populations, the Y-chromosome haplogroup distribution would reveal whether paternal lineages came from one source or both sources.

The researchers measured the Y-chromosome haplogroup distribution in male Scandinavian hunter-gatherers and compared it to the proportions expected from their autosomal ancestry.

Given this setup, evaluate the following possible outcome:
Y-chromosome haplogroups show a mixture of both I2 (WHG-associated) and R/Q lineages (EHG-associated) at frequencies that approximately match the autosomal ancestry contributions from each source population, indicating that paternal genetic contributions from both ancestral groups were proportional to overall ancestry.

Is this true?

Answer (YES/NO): NO